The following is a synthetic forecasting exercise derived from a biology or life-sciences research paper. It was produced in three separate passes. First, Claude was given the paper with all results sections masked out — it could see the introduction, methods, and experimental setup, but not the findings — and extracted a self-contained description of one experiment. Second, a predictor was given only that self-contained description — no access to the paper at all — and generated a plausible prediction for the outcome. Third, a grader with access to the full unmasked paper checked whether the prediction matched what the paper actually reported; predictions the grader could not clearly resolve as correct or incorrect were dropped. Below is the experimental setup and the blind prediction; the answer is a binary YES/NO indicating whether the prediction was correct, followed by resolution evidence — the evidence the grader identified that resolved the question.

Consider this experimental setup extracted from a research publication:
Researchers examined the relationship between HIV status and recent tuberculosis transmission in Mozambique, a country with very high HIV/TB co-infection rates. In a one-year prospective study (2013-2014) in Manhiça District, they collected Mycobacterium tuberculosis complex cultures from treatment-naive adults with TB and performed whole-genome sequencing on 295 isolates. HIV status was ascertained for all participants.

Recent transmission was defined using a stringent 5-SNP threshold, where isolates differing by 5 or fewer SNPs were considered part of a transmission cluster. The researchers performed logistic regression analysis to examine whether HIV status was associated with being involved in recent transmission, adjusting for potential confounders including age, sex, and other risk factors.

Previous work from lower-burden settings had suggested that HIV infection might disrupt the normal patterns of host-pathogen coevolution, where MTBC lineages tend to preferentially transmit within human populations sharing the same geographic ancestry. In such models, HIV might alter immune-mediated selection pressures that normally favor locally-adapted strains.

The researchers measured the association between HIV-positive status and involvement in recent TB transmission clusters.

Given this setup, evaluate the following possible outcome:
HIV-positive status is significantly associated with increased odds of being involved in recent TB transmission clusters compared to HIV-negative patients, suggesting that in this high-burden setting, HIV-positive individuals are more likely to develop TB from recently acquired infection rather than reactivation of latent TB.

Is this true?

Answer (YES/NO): NO